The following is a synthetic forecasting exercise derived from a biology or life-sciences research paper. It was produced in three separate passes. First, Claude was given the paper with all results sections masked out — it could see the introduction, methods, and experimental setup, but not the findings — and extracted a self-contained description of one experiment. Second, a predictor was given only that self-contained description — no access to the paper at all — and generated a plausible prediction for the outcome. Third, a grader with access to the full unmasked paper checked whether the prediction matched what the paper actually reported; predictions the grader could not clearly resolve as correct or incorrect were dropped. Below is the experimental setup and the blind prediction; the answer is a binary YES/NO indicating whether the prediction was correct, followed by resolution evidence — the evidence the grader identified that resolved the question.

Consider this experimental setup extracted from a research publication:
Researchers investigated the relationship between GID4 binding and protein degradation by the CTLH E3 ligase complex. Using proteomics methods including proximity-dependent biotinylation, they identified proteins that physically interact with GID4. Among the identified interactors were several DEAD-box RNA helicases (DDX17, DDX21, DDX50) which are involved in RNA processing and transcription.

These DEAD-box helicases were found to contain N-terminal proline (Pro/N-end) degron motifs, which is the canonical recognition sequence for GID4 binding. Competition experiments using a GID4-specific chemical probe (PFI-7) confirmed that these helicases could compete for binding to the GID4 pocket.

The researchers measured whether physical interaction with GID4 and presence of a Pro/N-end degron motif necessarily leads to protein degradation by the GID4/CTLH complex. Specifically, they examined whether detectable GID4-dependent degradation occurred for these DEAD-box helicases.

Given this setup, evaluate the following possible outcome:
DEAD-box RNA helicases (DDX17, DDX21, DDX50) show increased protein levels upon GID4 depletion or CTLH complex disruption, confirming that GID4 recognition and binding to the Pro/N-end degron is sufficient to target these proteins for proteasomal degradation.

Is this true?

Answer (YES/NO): NO